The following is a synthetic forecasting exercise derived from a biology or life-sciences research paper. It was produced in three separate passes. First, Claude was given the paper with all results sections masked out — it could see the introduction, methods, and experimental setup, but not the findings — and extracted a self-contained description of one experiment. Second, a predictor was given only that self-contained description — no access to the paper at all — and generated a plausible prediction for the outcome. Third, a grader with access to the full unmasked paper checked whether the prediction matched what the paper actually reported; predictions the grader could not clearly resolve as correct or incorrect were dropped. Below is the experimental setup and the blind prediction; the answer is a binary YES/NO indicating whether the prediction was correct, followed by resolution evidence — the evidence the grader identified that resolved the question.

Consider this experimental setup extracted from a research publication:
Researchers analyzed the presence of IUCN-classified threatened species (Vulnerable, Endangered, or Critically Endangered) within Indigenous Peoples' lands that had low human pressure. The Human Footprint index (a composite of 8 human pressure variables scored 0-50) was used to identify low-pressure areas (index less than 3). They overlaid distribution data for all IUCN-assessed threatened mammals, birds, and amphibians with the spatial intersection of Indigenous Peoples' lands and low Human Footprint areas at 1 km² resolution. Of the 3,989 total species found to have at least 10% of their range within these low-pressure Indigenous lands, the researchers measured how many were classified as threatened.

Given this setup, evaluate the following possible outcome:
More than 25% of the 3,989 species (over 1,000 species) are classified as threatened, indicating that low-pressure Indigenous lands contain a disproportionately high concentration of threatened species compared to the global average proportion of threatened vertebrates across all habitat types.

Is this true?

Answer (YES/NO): NO